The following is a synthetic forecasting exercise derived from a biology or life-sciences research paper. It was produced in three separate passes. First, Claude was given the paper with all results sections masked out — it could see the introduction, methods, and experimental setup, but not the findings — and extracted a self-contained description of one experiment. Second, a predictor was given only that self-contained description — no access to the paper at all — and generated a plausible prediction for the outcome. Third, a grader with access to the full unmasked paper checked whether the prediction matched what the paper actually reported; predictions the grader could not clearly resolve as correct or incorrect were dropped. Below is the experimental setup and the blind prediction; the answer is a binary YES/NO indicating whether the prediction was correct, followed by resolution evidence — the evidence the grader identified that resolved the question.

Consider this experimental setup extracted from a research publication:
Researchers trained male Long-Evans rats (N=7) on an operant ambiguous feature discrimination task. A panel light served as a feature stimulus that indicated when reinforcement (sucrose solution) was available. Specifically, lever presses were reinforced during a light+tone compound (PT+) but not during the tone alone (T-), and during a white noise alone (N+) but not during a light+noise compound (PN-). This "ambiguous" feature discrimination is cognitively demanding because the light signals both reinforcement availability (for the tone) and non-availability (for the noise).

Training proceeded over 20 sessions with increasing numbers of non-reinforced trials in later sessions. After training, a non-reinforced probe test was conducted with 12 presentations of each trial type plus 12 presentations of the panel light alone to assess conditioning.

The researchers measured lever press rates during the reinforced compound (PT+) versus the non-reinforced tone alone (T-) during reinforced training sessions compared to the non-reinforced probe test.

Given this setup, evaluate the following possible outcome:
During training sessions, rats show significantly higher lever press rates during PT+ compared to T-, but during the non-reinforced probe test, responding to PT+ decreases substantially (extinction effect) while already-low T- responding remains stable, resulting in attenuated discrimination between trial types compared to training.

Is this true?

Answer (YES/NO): NO